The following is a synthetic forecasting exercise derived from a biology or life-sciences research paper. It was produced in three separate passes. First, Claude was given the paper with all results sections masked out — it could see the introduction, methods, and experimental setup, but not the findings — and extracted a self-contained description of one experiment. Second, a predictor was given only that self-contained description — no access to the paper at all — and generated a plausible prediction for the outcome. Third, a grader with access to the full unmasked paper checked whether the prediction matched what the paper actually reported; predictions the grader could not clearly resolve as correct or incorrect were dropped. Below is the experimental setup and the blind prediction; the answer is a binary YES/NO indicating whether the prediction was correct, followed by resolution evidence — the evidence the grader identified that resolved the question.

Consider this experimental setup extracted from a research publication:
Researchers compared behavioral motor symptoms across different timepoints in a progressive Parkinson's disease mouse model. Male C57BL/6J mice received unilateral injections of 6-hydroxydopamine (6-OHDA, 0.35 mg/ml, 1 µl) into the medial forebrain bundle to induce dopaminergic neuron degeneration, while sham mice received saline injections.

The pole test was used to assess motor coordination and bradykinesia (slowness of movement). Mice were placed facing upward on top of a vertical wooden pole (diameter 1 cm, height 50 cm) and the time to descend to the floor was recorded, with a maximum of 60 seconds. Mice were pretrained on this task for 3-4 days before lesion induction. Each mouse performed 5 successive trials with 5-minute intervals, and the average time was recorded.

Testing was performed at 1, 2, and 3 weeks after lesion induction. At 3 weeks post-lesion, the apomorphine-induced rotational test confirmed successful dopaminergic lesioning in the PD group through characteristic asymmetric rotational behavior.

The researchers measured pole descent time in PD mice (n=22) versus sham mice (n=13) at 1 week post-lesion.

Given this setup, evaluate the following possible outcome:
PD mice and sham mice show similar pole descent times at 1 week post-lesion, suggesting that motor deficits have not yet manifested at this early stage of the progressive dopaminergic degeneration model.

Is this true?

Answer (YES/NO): YES